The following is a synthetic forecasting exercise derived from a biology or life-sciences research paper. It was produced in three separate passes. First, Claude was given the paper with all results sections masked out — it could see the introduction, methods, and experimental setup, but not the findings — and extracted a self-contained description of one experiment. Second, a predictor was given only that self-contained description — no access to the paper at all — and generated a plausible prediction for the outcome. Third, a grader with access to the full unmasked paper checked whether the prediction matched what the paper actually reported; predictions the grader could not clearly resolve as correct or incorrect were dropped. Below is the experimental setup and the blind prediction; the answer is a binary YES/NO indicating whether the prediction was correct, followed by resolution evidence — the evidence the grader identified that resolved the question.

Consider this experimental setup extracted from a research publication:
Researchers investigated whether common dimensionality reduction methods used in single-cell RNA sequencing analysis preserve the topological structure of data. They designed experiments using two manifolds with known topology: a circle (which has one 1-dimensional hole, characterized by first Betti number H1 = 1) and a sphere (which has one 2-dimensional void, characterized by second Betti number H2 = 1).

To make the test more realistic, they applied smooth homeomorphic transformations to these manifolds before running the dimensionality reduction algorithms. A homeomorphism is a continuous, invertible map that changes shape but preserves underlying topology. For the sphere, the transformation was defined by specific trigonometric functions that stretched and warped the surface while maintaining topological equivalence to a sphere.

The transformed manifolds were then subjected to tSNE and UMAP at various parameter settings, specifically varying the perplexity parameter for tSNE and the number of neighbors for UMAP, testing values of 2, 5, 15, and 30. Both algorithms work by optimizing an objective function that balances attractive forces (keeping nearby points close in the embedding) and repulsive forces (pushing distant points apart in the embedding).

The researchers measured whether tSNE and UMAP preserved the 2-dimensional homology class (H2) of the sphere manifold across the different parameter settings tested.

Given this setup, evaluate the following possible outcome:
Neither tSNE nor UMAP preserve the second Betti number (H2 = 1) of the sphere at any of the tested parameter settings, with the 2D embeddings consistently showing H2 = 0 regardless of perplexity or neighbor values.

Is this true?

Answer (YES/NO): YES